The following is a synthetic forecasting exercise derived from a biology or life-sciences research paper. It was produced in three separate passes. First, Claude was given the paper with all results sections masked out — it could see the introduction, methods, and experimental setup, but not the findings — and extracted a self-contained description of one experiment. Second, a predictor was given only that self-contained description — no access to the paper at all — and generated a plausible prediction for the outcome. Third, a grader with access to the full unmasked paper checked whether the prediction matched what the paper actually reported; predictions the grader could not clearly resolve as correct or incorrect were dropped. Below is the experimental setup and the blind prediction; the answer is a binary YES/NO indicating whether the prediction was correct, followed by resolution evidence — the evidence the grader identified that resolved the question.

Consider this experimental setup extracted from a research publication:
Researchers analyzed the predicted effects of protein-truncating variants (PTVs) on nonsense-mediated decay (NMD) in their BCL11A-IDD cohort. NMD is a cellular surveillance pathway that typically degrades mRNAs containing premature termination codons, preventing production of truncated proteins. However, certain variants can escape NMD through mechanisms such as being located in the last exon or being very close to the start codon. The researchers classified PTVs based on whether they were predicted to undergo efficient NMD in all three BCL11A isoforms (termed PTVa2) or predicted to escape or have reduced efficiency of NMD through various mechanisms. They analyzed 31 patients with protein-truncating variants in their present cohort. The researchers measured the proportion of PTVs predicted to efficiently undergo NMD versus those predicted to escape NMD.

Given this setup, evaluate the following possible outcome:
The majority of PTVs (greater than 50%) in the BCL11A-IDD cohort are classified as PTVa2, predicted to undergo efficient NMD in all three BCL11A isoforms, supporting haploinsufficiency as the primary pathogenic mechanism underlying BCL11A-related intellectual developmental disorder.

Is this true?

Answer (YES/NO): NO